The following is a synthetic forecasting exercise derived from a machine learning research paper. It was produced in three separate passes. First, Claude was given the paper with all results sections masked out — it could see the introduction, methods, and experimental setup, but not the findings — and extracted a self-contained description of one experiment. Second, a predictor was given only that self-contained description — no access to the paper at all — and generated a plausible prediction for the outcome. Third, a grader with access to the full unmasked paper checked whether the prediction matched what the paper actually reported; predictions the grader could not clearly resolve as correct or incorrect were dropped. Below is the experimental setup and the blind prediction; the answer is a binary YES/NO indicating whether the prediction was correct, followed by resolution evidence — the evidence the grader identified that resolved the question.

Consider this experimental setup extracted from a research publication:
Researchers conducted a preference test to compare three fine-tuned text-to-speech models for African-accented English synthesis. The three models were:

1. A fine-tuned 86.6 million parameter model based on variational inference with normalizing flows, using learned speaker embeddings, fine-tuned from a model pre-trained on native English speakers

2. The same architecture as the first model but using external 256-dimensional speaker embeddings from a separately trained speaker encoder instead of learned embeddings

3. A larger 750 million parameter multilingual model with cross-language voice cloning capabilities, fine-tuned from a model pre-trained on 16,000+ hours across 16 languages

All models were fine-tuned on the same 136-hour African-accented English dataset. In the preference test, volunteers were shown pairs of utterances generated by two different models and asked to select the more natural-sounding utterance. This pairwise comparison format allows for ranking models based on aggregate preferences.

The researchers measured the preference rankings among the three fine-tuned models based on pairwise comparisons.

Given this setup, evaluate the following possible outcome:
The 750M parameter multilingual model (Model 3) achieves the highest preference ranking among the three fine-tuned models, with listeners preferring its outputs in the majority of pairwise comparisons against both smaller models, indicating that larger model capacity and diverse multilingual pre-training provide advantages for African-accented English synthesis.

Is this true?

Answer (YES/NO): YES